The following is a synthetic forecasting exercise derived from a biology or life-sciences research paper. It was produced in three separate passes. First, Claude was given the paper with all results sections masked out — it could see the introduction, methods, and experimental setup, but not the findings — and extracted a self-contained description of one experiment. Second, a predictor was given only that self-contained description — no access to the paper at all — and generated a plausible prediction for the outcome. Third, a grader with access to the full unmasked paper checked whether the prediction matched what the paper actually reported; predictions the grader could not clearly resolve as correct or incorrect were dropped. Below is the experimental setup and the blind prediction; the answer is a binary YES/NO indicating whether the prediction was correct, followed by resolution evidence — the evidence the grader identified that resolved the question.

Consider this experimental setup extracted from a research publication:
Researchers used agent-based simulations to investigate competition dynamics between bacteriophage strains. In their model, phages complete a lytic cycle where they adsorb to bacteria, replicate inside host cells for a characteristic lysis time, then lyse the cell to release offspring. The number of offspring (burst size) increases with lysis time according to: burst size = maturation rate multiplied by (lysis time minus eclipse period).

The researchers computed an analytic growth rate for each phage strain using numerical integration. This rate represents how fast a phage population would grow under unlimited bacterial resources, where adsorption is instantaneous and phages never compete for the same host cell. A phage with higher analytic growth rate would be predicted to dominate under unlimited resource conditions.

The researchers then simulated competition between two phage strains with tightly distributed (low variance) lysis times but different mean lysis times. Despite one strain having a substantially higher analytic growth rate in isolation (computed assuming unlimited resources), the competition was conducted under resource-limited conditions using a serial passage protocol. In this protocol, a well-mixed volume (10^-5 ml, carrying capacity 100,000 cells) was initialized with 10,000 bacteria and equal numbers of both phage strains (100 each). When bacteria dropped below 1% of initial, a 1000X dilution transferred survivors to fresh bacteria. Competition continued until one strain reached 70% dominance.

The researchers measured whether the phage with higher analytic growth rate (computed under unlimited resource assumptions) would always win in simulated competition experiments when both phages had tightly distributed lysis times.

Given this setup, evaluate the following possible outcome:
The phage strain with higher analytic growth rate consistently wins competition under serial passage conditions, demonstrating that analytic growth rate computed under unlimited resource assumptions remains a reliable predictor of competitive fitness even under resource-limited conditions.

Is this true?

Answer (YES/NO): NO